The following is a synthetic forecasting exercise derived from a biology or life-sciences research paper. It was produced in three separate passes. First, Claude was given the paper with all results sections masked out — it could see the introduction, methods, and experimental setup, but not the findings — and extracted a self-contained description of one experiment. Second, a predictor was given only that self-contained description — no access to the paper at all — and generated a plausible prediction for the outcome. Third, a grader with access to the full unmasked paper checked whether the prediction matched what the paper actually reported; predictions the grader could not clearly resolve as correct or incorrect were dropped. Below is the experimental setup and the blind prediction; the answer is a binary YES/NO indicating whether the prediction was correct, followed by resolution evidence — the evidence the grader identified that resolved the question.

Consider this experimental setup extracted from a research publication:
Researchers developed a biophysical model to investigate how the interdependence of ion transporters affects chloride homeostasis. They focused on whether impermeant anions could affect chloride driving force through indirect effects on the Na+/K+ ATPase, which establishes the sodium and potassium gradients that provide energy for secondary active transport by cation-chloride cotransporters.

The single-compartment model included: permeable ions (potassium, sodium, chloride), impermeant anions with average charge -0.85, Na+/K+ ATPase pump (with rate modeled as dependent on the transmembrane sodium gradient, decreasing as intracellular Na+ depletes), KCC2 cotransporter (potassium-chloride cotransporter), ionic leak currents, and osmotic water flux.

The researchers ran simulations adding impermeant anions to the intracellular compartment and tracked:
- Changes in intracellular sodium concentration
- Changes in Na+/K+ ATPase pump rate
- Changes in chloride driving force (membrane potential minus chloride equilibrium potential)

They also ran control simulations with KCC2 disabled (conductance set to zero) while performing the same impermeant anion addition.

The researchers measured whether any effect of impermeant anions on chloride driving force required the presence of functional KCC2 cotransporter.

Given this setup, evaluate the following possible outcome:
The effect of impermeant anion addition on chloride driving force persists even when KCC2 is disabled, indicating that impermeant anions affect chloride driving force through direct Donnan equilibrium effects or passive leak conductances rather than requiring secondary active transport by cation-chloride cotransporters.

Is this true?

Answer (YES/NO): NO